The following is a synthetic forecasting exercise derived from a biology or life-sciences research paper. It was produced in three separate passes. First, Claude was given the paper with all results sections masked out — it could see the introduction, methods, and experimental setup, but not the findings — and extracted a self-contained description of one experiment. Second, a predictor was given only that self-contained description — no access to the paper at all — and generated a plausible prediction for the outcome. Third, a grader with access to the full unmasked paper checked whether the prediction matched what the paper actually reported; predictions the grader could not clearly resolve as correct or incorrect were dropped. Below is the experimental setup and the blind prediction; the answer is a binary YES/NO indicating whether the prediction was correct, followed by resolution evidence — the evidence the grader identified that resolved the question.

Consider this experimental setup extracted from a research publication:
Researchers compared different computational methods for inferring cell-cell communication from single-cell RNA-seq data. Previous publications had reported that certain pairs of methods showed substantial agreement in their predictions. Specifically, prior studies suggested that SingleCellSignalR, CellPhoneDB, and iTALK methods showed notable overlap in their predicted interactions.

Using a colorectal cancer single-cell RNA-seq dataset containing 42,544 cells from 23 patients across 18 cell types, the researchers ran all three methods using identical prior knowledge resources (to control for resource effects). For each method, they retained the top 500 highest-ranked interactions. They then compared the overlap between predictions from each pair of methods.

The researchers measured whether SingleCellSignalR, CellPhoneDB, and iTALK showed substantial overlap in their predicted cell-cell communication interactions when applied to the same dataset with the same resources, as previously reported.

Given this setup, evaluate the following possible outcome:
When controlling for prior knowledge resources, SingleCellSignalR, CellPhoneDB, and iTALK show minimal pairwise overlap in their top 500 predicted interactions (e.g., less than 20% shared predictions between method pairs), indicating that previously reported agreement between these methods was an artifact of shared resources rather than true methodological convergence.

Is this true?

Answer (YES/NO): YES